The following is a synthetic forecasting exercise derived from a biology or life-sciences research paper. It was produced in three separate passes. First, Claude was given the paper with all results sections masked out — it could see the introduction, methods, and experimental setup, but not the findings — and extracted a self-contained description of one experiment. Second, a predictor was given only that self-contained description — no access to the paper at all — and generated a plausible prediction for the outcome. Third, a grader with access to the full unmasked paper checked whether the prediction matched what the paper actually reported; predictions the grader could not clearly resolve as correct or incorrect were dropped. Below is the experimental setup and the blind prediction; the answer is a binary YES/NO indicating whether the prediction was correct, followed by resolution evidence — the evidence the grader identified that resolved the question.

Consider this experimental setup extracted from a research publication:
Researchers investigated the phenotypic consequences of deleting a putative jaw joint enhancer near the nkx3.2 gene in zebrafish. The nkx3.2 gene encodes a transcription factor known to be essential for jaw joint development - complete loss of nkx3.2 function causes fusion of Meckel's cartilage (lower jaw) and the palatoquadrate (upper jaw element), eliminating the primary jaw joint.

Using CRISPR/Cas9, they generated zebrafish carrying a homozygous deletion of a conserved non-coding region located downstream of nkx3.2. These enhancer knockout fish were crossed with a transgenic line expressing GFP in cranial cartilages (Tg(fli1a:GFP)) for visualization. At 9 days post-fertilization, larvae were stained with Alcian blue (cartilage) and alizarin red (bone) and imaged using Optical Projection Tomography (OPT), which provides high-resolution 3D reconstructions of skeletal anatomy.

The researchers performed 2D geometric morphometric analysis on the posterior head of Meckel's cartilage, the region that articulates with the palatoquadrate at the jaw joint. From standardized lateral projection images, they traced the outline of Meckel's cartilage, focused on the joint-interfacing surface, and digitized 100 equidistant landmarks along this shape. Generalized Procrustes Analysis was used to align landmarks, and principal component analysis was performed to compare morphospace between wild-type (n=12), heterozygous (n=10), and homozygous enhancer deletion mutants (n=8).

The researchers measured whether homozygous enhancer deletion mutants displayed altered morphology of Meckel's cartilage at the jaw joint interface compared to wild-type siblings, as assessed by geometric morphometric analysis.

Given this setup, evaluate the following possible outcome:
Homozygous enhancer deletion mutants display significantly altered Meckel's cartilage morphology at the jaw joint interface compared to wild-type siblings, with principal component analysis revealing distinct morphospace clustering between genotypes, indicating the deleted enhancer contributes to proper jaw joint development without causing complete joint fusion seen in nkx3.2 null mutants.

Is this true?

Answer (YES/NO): YES